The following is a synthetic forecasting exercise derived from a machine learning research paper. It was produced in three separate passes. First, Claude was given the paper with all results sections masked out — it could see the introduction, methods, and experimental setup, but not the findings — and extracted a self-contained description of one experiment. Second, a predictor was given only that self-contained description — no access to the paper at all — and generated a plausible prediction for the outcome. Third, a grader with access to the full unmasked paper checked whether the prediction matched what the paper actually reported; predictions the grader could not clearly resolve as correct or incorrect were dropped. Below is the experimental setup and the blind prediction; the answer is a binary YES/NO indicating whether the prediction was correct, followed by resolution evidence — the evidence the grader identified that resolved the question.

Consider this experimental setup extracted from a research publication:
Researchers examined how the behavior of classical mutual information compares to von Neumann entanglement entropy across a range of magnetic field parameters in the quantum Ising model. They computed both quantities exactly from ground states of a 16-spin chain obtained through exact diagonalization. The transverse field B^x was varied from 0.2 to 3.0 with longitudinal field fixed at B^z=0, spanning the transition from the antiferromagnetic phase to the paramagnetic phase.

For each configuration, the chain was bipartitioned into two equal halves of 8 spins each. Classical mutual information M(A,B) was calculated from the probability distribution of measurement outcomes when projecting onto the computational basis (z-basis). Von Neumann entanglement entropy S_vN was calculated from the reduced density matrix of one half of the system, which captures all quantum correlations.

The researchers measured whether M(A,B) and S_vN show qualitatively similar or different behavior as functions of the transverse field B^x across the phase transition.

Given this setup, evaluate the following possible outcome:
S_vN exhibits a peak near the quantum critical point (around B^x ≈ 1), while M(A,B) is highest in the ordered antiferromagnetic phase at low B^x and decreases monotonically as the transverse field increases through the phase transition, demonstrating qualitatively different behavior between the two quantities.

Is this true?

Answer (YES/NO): NO